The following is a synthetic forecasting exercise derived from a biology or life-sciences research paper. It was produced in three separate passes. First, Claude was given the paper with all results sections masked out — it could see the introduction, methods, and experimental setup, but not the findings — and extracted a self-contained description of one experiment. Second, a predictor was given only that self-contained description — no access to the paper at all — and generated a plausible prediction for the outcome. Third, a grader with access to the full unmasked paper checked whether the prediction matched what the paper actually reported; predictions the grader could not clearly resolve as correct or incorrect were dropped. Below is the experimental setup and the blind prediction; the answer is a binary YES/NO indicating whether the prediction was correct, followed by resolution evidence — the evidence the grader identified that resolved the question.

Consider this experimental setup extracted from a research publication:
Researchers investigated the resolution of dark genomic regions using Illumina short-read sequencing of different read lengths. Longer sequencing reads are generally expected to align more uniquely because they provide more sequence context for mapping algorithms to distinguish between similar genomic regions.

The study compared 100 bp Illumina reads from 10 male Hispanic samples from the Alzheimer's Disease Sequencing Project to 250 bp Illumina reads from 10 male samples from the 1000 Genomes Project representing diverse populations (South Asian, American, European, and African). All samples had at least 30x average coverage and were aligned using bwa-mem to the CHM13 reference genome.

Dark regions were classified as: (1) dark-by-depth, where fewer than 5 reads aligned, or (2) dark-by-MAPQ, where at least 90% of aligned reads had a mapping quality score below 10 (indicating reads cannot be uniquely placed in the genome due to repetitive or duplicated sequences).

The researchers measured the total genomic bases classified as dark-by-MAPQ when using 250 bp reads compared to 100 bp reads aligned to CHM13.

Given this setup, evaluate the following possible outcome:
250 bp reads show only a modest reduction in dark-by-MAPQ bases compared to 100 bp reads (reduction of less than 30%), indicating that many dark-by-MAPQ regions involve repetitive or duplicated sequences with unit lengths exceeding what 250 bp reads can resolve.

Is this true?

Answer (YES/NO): YES